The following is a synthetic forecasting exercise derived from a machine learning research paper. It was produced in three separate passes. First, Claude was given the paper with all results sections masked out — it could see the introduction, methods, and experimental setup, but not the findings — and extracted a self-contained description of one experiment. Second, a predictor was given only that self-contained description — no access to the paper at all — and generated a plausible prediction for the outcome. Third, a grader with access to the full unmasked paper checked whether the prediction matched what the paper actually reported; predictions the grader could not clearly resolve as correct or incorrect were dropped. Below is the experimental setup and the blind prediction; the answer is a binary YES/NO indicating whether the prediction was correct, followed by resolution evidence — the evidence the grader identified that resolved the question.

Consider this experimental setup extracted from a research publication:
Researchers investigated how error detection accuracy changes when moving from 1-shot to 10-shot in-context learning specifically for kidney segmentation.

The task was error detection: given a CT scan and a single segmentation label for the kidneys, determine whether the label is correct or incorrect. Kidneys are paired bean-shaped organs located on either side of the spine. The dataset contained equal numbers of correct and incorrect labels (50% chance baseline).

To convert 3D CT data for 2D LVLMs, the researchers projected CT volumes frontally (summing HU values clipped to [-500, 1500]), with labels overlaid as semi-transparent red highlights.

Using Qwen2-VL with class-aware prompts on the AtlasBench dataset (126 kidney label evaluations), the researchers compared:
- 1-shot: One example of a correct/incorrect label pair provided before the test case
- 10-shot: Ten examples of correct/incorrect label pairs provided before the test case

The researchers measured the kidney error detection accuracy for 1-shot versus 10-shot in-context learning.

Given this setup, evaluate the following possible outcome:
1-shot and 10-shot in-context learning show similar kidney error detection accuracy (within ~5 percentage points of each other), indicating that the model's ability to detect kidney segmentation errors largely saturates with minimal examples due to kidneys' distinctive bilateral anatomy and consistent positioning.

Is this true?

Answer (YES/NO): NO